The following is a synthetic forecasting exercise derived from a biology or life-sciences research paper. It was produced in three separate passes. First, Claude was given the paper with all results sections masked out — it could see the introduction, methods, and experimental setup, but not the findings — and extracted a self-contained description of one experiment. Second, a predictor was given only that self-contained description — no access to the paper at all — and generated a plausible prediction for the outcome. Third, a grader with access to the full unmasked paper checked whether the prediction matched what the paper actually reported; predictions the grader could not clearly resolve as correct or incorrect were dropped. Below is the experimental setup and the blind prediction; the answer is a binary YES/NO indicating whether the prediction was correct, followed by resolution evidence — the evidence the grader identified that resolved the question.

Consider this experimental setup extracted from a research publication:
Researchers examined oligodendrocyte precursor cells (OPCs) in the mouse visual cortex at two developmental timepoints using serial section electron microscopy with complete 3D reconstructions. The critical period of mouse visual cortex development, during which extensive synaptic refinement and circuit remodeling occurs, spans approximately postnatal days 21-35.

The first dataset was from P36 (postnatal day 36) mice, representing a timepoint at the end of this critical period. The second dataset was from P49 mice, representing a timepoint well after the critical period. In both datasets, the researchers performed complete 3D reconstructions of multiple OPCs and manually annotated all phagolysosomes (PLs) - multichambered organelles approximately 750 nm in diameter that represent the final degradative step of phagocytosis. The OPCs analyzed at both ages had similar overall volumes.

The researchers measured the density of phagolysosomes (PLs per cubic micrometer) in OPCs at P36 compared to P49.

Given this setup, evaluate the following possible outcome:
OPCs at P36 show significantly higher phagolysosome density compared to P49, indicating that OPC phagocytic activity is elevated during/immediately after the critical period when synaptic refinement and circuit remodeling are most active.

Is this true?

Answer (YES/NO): YES